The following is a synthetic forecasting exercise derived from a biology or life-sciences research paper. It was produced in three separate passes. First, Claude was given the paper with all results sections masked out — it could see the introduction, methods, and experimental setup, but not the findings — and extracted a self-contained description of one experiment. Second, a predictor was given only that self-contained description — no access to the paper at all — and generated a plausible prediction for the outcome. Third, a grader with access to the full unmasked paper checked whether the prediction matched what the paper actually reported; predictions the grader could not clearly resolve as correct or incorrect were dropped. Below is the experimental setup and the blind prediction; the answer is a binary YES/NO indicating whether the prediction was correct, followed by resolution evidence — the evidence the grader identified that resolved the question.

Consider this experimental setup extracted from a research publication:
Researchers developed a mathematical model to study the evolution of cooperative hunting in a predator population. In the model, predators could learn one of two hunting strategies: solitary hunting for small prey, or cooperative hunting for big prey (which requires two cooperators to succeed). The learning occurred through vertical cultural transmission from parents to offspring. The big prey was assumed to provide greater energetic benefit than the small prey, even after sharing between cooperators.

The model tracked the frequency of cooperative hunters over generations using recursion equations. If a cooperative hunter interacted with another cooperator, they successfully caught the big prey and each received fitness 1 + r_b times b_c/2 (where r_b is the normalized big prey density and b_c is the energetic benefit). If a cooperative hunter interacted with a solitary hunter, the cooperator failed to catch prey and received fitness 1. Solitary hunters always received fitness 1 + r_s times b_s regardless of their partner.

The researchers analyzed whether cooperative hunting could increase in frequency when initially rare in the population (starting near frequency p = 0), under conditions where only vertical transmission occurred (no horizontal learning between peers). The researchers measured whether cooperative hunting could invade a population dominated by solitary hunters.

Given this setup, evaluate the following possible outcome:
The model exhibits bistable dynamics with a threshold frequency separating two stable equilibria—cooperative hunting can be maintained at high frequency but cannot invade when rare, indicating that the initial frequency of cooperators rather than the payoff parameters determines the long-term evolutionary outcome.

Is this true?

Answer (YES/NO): NO